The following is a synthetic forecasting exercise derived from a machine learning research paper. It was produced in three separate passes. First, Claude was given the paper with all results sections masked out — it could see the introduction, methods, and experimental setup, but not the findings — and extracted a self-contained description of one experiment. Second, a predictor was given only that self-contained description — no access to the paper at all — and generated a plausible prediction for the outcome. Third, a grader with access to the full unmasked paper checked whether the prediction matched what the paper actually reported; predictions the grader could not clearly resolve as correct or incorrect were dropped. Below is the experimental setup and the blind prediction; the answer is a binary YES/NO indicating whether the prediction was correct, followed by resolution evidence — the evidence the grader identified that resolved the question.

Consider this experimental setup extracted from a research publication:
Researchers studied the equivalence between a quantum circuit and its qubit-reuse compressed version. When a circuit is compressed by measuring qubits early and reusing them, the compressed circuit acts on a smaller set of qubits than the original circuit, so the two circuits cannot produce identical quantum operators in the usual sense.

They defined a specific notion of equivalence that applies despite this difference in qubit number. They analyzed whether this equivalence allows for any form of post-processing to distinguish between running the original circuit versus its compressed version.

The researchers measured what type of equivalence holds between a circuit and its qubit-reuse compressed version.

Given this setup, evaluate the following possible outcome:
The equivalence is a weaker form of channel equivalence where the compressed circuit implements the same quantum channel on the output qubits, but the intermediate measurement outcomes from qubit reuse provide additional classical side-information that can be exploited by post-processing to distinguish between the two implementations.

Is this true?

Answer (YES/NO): NO